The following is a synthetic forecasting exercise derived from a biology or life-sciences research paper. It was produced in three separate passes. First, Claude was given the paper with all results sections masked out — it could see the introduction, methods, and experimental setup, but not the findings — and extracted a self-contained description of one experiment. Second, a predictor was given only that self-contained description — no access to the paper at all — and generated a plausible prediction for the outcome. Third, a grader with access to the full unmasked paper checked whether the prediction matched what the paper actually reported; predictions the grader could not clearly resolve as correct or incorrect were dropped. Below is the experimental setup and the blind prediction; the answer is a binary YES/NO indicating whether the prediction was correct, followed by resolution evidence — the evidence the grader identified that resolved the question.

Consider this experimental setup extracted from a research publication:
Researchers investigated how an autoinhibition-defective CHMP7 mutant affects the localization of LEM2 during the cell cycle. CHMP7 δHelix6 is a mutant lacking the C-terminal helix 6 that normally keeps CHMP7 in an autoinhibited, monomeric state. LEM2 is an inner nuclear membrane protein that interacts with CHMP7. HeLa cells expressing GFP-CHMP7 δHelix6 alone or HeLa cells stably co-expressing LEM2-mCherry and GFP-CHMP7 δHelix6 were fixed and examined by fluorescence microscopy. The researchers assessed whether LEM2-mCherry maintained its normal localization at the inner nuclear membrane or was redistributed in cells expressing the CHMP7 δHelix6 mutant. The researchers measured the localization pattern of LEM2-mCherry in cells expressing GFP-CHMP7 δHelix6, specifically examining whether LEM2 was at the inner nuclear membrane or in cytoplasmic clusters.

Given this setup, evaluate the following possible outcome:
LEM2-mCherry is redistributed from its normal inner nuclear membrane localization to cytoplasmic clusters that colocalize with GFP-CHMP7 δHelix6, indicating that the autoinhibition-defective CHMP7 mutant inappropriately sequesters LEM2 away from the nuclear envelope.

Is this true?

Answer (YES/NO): YES